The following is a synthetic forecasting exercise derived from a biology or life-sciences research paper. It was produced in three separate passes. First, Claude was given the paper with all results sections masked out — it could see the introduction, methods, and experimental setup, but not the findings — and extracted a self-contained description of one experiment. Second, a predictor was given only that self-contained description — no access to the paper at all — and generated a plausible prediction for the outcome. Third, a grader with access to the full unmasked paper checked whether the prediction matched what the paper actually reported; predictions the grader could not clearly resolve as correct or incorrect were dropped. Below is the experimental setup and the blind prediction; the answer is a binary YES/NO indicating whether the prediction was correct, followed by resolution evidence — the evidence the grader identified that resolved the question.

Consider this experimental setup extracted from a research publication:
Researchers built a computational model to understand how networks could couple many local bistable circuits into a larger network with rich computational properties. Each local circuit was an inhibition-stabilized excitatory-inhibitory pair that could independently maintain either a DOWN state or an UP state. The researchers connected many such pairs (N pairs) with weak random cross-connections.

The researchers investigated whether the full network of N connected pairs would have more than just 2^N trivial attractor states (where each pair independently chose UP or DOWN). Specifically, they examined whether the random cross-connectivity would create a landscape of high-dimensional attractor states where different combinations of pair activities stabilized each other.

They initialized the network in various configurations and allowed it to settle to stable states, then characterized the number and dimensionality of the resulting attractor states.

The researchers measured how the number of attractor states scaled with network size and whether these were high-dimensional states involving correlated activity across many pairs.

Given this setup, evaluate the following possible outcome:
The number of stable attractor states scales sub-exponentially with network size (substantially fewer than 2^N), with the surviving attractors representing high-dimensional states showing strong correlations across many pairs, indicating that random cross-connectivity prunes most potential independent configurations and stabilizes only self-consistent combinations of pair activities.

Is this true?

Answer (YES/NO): NO